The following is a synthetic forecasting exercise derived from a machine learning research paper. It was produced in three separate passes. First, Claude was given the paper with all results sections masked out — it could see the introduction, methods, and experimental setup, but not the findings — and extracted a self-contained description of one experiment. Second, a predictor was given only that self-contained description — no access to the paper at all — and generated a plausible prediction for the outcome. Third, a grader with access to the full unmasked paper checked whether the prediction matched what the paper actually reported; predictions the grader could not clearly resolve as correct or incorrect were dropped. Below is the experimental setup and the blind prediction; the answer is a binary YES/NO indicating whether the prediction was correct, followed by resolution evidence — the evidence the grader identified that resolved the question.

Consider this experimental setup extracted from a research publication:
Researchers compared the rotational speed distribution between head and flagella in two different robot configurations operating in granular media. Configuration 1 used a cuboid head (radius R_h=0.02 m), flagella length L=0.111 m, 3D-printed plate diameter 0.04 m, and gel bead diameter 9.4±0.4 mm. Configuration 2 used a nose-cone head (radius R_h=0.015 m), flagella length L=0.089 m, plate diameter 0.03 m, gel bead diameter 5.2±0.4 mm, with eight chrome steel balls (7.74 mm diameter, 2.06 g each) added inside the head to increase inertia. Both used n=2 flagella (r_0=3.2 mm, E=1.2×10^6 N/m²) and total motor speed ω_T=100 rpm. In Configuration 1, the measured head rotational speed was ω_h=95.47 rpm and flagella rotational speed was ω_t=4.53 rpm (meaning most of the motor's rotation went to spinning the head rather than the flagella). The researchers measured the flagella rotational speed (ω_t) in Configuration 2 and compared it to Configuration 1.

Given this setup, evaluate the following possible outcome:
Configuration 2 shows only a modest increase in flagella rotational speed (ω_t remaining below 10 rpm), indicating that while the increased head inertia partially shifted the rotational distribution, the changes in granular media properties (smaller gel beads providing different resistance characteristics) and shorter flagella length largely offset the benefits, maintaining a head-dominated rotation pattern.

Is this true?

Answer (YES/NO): NO